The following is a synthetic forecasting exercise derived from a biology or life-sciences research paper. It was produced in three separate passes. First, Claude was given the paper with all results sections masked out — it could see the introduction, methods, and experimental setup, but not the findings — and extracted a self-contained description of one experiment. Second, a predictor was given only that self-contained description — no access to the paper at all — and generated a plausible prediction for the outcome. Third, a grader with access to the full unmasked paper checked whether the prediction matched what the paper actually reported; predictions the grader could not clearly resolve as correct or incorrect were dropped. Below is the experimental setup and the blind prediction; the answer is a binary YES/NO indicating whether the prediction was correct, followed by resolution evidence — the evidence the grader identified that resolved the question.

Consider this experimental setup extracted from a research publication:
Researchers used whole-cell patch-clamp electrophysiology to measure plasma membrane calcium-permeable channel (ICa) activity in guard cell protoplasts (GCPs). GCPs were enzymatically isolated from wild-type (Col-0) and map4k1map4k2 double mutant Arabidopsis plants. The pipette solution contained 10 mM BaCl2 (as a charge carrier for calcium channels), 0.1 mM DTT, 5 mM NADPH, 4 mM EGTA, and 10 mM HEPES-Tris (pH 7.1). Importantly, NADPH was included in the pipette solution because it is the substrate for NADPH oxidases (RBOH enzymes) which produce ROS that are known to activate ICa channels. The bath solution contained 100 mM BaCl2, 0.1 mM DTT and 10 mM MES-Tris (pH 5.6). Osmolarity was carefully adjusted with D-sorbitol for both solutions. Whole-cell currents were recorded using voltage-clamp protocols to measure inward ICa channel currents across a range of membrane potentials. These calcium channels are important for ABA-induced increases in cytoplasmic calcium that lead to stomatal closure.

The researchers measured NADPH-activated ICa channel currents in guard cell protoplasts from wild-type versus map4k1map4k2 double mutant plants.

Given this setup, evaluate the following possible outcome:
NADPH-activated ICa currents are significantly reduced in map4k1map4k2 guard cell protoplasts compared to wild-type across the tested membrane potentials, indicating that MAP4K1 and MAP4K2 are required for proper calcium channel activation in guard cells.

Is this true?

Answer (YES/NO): YES